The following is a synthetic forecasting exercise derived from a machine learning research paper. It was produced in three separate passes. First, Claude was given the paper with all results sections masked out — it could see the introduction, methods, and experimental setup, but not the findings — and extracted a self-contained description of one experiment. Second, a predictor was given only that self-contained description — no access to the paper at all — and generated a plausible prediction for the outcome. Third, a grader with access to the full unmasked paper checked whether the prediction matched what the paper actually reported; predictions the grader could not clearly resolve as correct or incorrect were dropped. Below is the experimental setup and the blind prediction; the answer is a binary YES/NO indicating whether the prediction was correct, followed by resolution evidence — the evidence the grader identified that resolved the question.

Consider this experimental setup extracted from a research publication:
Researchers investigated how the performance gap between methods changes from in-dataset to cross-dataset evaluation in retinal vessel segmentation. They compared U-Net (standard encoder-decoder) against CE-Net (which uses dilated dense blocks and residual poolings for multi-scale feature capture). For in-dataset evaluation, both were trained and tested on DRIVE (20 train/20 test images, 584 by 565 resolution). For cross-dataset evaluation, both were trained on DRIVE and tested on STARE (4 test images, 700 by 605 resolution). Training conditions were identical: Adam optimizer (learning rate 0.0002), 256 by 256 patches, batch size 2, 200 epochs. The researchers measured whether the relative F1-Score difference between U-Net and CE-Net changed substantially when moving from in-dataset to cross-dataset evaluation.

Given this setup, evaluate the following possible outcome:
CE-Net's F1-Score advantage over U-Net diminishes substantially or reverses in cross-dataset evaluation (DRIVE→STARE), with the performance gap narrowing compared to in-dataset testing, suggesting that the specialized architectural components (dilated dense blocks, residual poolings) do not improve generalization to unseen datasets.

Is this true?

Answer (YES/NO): NO